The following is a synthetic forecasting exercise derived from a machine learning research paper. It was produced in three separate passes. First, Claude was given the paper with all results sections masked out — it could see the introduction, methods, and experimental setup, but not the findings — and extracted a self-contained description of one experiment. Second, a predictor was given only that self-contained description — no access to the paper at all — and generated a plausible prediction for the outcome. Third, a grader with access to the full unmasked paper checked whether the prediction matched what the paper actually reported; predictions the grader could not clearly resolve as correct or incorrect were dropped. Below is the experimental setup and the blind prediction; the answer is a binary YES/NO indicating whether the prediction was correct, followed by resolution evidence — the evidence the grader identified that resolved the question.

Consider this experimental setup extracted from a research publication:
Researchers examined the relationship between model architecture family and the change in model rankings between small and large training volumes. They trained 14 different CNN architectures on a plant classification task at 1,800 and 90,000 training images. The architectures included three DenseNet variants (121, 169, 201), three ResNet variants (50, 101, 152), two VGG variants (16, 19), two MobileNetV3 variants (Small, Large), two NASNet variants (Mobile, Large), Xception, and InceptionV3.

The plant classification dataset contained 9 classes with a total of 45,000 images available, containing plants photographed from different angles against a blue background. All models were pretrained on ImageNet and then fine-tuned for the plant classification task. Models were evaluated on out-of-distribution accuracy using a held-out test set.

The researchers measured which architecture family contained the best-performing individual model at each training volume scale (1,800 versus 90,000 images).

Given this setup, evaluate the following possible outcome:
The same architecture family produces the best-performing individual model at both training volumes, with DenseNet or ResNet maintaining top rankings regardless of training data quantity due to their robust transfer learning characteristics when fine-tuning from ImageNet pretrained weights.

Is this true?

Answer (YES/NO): NO